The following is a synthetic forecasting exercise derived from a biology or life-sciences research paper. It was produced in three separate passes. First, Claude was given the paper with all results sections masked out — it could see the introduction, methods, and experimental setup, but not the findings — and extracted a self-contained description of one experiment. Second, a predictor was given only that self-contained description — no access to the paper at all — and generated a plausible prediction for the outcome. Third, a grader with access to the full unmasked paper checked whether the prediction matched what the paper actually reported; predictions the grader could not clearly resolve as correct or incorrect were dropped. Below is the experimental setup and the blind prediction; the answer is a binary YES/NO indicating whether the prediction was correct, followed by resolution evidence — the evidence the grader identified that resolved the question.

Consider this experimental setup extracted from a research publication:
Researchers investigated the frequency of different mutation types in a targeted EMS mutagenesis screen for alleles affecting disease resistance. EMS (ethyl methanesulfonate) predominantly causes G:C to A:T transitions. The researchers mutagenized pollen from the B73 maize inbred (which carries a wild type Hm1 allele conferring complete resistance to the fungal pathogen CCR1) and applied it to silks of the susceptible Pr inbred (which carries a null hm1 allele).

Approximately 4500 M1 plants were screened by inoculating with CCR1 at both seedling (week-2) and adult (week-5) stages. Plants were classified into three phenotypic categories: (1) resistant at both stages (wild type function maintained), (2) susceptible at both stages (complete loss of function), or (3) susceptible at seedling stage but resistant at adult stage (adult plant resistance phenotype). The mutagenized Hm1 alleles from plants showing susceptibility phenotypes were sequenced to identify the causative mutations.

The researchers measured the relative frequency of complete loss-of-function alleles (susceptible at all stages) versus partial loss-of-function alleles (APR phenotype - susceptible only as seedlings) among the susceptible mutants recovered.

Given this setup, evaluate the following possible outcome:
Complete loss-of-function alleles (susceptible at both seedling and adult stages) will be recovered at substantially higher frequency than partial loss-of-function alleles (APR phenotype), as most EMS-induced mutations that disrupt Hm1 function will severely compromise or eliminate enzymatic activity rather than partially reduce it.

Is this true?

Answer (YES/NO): YES